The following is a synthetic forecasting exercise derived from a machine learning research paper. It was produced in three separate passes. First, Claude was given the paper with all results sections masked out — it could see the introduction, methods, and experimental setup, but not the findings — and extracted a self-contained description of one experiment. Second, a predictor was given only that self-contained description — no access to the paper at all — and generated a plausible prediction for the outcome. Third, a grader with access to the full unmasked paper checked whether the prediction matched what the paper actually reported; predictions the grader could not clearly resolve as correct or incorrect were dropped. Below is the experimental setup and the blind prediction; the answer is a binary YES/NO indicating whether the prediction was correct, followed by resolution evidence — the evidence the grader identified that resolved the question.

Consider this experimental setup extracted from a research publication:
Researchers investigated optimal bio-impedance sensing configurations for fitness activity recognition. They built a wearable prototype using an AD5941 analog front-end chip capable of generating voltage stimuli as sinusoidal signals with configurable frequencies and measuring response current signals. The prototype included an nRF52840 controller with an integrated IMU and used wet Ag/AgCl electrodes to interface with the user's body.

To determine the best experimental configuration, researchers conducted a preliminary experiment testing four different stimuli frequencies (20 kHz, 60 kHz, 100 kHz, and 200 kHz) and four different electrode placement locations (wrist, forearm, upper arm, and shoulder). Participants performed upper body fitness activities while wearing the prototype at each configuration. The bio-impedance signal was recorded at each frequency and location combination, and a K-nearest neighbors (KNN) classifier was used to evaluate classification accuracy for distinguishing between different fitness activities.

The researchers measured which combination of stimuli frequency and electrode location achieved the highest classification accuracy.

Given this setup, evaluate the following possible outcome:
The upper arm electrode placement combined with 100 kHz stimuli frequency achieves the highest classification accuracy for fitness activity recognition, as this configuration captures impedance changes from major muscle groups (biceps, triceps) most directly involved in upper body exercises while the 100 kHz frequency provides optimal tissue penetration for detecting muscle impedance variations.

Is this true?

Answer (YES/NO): NO